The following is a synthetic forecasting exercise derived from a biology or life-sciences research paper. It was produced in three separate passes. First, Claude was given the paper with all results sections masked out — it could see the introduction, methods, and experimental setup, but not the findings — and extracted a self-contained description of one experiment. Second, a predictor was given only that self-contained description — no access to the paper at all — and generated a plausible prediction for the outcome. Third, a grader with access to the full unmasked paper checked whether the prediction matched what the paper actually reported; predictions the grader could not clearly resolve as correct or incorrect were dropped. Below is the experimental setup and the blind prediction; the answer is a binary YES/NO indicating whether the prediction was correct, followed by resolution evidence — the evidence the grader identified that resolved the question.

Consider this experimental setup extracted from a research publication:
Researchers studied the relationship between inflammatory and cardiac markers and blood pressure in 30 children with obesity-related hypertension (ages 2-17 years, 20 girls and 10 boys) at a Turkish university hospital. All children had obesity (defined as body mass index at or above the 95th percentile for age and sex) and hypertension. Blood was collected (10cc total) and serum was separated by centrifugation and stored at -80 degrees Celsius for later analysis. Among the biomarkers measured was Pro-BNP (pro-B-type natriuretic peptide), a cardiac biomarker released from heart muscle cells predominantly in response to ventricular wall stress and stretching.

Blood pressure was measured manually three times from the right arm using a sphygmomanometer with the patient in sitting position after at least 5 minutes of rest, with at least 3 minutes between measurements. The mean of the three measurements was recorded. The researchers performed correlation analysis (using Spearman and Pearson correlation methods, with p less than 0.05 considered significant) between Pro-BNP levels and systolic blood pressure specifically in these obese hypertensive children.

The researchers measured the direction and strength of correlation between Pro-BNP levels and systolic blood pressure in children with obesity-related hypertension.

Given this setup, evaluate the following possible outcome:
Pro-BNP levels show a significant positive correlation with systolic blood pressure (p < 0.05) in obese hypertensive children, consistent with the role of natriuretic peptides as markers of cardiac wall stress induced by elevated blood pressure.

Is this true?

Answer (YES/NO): NO